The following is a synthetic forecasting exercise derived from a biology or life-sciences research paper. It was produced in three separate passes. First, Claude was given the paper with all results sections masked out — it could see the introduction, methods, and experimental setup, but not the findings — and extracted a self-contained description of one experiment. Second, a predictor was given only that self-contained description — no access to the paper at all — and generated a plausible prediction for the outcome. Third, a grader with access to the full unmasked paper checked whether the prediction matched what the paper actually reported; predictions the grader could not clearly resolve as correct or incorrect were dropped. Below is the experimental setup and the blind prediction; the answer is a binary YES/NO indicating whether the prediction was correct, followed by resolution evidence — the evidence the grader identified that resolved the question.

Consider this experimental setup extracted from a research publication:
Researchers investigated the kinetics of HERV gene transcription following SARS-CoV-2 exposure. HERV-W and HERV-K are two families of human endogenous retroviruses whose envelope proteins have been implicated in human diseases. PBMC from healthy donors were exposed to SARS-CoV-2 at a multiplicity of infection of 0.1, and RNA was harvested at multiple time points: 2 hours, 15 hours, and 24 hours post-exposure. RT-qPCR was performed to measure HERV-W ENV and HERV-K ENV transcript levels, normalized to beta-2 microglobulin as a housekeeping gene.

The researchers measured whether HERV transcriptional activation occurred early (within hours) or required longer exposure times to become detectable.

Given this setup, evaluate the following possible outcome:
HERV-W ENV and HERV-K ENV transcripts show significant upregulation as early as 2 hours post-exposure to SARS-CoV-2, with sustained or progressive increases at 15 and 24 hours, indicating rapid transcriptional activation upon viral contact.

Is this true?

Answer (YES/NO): NO